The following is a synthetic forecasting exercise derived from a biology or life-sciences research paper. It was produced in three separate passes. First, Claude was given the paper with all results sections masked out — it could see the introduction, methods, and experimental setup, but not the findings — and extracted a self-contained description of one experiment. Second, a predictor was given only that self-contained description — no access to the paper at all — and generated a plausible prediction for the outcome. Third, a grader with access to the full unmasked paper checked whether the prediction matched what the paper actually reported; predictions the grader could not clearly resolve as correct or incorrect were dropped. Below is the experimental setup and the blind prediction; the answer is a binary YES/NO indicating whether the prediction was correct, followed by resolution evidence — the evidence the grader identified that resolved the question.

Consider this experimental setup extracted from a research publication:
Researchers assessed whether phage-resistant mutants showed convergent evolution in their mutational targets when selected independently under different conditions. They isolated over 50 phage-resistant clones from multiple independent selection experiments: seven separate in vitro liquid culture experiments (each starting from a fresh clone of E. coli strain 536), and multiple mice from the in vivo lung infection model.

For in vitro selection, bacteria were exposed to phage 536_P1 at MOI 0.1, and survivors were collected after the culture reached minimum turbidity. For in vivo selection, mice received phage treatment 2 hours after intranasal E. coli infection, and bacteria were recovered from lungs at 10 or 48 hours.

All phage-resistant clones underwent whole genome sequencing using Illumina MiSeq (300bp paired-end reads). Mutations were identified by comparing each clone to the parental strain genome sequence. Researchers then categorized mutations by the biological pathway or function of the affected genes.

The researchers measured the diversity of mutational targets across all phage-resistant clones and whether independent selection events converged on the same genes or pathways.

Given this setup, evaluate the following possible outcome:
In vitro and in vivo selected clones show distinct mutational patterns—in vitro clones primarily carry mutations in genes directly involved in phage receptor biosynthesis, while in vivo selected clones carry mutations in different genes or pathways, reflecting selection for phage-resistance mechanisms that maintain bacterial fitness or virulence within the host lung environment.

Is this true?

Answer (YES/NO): NO